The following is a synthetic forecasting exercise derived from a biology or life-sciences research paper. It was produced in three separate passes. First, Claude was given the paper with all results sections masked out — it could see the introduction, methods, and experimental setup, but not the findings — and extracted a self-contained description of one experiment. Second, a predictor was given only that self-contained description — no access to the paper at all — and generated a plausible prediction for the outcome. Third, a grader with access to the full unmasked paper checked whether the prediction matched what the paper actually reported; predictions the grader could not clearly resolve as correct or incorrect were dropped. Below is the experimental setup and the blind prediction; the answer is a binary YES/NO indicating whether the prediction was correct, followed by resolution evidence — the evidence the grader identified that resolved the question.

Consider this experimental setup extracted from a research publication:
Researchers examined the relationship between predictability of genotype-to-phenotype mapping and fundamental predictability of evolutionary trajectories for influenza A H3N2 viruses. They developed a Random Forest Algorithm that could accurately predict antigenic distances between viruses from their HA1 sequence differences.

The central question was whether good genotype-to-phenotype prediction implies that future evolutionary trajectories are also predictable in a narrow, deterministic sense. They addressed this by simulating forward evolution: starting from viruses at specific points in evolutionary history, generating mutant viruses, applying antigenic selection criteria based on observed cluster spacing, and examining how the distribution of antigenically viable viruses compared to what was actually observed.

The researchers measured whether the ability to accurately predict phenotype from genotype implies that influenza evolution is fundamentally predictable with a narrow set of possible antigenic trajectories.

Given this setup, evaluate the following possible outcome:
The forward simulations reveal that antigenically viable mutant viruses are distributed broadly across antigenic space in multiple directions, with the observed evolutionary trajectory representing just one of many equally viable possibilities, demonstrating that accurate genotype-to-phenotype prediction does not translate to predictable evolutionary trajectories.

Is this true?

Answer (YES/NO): YES